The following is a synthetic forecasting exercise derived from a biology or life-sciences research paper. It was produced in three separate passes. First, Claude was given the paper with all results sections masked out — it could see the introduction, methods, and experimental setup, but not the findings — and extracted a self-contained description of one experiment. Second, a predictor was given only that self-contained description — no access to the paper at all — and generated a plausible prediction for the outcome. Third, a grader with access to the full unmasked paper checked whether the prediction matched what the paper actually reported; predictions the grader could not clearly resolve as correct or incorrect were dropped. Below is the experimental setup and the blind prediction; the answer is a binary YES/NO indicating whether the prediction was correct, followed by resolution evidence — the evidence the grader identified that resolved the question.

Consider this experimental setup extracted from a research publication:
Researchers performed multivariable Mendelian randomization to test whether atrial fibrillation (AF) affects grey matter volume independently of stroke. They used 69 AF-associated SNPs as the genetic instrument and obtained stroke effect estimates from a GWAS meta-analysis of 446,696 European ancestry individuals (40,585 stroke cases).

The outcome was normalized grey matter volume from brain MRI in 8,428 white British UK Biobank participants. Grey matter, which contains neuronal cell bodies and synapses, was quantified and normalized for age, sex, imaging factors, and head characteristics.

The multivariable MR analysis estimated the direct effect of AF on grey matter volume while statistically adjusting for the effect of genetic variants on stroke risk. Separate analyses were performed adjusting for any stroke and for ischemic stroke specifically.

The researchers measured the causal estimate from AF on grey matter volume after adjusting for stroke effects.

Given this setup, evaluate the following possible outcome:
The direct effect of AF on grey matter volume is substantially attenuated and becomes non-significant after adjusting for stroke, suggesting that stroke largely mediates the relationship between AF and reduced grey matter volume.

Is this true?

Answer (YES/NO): NO